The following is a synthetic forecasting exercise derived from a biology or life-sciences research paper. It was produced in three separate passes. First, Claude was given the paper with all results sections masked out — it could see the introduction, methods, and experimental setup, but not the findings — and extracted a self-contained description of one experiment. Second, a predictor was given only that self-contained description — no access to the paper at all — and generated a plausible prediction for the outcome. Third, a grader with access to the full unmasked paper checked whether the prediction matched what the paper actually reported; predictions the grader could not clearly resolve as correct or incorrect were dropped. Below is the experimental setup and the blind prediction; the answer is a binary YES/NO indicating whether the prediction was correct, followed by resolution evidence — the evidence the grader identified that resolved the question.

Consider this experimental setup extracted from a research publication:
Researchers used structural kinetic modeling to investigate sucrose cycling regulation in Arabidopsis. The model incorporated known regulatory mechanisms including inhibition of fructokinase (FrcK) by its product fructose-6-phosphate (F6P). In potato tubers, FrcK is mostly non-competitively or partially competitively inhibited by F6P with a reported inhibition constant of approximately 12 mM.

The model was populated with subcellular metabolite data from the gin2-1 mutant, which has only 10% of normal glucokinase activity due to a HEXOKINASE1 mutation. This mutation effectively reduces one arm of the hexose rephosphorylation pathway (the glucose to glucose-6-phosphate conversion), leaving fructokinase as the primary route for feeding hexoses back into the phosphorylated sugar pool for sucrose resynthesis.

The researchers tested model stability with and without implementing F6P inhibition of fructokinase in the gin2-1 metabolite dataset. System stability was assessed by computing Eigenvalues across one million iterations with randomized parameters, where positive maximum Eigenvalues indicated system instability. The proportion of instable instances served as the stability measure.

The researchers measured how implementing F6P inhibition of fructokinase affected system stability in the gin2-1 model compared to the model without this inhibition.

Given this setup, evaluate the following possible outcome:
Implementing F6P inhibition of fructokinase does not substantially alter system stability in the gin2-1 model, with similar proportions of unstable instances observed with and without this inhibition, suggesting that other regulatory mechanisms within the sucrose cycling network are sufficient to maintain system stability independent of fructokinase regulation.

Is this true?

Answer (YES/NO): NO